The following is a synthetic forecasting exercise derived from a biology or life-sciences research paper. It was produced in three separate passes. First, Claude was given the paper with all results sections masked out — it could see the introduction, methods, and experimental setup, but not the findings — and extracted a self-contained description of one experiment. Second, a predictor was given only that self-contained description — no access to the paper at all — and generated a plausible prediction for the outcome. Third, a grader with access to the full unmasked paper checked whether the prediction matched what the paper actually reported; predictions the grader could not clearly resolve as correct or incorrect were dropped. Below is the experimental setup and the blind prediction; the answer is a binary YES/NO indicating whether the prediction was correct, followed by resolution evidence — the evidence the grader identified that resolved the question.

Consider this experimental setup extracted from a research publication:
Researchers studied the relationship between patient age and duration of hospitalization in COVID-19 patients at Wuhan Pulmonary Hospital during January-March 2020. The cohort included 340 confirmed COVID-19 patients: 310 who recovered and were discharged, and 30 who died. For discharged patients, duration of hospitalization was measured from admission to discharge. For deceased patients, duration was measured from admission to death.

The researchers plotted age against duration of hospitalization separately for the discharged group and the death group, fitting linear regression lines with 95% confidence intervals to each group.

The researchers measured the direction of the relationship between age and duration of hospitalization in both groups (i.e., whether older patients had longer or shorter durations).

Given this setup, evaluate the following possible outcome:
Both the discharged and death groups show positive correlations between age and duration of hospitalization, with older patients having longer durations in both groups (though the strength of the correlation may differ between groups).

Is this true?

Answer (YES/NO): NO